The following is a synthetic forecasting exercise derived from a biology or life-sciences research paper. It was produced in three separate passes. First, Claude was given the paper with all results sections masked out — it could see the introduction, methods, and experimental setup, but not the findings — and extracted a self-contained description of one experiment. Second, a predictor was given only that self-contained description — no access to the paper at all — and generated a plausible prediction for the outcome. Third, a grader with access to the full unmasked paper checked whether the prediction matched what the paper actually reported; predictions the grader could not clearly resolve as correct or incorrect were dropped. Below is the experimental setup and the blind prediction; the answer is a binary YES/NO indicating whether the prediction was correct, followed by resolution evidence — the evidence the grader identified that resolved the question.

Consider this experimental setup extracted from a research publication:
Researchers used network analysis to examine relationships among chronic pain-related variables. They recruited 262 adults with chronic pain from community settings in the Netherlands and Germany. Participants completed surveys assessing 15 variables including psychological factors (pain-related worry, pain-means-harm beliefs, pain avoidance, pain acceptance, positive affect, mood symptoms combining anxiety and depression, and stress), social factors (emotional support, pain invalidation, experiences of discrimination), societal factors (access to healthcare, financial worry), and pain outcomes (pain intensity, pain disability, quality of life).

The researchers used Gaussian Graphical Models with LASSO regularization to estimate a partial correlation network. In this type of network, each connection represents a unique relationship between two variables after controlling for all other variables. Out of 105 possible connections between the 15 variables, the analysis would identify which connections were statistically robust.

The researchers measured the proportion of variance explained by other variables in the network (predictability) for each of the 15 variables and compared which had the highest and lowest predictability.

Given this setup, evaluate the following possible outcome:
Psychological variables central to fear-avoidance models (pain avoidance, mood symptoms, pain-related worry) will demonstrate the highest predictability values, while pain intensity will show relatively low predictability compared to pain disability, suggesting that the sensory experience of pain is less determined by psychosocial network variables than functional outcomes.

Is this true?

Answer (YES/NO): NO